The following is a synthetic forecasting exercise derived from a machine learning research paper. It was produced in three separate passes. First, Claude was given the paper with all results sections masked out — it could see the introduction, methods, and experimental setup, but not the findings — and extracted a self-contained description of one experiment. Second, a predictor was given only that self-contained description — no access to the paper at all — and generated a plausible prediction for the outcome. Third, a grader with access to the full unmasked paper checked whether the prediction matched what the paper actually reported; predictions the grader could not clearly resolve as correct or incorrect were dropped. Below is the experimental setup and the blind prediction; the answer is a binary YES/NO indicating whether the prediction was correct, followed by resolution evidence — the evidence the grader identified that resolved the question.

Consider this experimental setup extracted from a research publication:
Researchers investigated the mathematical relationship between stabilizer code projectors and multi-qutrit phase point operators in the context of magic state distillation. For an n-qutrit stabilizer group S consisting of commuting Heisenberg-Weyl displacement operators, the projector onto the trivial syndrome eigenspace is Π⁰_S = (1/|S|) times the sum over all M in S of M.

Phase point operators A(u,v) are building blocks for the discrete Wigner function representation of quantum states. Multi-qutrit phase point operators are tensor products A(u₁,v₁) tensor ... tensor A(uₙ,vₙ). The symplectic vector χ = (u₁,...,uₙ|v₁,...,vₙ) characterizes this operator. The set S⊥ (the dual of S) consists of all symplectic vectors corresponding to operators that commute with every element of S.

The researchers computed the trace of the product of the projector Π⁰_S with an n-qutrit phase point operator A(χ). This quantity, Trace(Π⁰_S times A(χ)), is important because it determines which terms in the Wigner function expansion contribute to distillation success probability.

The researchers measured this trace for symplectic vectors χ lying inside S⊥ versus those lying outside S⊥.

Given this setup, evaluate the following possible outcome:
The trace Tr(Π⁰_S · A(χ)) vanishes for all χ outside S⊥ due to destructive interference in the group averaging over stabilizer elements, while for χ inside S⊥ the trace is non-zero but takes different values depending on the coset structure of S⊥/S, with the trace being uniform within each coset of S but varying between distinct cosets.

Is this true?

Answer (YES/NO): NO